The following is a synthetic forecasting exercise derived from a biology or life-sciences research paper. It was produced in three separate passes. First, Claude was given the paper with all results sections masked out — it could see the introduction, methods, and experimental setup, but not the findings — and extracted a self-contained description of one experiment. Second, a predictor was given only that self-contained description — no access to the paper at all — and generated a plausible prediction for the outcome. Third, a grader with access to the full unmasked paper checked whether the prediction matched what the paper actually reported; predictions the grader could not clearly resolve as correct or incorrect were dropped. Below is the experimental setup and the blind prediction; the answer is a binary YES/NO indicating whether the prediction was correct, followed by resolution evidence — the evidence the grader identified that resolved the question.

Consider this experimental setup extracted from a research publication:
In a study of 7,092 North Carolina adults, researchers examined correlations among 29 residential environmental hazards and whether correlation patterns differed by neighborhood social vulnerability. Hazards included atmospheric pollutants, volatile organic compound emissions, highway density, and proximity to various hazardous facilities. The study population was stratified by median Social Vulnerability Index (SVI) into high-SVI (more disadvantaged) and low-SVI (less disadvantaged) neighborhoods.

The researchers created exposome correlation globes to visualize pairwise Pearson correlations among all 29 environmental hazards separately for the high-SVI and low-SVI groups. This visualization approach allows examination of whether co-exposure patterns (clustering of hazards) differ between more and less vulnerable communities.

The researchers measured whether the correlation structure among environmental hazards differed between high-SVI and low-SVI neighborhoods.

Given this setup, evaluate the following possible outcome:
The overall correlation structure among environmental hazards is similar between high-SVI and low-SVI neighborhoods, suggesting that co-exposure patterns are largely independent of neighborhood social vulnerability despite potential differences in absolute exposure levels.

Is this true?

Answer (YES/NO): NO